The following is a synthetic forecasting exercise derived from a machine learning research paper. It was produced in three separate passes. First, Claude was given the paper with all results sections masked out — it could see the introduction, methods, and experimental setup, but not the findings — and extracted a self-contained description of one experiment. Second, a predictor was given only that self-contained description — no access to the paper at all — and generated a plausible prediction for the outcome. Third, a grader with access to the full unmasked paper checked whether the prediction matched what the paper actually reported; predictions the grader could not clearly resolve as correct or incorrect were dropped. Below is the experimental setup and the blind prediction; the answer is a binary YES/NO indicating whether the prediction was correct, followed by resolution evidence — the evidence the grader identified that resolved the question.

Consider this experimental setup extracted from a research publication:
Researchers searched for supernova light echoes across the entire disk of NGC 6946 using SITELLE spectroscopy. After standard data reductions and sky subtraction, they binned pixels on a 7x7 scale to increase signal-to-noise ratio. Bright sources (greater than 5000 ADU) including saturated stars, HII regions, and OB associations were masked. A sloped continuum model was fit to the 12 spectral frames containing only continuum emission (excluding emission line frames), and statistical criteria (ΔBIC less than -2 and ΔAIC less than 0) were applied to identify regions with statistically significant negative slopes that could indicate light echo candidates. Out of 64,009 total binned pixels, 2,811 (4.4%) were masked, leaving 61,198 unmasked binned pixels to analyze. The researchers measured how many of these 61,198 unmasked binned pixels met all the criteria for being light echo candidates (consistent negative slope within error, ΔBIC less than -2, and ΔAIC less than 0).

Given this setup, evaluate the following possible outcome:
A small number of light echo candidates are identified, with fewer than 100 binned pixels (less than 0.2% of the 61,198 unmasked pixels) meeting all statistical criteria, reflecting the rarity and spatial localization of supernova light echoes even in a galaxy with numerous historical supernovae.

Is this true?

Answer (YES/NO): NO